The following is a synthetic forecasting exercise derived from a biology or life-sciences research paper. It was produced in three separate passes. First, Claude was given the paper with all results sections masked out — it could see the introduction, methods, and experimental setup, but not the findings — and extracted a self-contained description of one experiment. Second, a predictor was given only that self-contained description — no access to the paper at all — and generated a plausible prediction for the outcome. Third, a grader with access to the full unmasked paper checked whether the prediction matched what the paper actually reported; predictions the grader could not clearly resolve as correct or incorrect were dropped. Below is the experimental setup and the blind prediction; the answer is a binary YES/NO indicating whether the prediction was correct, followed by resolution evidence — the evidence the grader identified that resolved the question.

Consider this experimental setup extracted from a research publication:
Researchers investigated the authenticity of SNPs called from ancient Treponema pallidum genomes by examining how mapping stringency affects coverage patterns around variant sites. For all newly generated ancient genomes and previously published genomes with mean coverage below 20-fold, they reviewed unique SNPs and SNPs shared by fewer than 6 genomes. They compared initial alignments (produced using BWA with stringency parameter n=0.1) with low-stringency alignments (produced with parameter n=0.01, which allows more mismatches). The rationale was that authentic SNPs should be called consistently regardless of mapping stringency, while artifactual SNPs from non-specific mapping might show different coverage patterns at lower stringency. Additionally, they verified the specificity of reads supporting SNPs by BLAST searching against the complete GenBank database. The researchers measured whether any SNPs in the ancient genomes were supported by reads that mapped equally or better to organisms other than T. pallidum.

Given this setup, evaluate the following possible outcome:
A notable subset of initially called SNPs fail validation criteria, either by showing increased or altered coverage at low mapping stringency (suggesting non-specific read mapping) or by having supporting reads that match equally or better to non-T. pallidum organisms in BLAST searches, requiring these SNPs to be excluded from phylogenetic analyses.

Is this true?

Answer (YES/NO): YES